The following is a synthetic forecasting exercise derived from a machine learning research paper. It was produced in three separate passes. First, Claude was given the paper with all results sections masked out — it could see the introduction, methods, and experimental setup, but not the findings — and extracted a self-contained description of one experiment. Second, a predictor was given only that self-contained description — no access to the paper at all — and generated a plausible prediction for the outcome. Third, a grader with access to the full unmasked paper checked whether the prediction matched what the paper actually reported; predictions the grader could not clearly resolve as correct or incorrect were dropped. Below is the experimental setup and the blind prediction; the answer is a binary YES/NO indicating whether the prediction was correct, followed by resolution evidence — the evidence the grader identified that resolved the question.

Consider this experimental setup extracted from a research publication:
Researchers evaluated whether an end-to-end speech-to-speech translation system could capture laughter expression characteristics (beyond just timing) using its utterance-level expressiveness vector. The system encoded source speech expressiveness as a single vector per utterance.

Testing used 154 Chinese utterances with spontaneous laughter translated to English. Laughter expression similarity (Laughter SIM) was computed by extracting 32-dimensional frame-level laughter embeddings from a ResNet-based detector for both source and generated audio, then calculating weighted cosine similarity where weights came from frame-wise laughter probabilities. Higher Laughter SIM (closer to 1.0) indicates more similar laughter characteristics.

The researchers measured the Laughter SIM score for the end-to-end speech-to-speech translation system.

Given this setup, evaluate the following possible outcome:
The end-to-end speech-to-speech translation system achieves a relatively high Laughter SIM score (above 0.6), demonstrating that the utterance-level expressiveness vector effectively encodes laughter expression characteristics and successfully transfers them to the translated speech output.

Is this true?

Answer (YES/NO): NO